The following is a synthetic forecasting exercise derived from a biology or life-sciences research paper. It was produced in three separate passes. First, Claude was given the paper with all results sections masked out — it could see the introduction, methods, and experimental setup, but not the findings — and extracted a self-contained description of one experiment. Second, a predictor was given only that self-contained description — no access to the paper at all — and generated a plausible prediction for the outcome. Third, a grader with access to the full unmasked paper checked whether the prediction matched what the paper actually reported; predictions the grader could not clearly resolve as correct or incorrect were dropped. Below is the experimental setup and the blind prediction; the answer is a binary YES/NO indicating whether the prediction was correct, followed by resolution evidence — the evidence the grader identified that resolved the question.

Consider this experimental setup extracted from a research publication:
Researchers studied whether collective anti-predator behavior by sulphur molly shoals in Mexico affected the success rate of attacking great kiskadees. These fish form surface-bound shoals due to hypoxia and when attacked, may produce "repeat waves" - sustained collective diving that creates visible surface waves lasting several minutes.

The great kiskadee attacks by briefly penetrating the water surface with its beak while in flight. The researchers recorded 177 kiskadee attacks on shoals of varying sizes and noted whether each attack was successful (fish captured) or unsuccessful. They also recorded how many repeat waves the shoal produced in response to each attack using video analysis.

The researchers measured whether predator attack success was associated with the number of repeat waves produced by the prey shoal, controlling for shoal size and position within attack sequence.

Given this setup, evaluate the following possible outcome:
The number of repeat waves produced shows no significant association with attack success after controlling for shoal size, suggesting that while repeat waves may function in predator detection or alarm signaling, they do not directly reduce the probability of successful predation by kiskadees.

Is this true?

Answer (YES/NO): YES